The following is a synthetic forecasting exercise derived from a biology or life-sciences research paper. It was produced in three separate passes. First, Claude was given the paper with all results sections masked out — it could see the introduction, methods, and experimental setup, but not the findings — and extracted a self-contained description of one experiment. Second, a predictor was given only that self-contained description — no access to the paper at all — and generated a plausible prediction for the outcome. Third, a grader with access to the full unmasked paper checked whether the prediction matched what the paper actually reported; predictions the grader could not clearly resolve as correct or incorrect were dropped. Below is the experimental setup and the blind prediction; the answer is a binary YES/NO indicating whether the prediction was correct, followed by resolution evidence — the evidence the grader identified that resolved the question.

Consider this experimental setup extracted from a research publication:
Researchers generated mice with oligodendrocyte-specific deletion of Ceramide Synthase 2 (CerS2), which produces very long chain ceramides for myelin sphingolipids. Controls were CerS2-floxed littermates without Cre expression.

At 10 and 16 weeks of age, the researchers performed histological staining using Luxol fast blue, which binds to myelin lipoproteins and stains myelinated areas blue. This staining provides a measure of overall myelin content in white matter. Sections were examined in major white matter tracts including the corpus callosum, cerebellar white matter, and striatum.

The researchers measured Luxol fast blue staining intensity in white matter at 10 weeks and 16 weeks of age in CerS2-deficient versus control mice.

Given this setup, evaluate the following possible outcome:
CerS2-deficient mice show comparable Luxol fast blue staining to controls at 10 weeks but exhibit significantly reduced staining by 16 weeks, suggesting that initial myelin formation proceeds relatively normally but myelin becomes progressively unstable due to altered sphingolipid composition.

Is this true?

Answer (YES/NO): YES